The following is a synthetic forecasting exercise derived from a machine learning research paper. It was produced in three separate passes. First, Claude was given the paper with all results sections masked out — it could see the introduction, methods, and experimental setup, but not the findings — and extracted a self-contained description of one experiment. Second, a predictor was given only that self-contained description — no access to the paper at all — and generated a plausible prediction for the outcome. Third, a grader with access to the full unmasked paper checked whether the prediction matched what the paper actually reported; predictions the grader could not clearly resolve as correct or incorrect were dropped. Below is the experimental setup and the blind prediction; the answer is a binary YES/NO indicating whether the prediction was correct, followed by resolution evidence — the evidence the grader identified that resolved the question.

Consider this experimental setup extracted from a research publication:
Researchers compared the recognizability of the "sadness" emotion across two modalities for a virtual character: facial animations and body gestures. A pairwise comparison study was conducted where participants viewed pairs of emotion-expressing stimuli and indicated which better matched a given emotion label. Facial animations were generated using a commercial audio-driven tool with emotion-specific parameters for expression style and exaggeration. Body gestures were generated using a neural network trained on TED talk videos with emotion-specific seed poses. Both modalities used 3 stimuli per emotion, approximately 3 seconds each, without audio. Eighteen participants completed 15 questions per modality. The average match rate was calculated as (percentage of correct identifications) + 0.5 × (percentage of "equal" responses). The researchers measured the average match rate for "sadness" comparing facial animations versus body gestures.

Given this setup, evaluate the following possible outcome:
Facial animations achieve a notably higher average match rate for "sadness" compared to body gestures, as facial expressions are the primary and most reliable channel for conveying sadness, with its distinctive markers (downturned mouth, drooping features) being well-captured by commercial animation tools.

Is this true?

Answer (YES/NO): YES